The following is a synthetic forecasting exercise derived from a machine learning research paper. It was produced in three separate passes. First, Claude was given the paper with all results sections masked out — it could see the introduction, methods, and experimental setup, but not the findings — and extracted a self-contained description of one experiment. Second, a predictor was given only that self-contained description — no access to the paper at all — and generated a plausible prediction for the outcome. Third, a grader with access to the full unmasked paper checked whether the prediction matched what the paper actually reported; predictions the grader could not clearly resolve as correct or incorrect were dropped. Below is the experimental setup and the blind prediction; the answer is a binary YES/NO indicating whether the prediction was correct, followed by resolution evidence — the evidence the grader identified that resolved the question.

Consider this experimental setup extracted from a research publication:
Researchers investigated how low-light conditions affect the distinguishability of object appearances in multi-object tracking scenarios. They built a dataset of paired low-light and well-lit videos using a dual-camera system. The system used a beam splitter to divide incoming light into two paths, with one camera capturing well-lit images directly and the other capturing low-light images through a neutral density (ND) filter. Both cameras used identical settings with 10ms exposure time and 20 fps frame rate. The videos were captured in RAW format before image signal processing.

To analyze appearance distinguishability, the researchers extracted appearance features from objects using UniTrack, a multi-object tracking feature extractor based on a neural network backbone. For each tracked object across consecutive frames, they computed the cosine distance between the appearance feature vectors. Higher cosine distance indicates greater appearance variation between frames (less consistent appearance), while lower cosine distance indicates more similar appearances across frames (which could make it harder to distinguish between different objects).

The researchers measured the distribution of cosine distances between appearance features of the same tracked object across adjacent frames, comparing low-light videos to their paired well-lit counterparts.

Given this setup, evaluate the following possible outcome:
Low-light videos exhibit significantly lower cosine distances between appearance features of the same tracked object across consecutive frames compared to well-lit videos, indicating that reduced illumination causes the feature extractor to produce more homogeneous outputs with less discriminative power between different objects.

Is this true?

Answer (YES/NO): YES